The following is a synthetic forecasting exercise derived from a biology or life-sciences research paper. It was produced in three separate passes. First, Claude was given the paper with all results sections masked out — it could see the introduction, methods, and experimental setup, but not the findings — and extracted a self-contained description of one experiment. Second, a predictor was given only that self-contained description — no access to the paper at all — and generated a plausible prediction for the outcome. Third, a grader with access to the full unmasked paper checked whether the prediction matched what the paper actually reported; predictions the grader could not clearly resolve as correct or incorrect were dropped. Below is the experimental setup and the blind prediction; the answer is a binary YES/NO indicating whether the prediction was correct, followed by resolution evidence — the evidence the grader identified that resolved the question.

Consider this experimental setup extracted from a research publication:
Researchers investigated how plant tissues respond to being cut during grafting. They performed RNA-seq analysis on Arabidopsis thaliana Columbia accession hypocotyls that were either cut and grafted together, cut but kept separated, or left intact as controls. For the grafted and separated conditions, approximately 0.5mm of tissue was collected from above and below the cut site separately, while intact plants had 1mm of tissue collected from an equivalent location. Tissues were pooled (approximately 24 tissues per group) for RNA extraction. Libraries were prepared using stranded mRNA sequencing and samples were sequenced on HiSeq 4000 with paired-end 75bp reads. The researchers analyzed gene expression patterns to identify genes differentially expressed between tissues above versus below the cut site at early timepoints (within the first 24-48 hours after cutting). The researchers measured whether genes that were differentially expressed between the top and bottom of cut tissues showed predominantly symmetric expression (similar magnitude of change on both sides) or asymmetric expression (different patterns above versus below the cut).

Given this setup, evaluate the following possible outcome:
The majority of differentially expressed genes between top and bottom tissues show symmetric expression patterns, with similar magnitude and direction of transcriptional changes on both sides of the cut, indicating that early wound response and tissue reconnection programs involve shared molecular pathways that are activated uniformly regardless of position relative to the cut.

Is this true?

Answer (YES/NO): NO